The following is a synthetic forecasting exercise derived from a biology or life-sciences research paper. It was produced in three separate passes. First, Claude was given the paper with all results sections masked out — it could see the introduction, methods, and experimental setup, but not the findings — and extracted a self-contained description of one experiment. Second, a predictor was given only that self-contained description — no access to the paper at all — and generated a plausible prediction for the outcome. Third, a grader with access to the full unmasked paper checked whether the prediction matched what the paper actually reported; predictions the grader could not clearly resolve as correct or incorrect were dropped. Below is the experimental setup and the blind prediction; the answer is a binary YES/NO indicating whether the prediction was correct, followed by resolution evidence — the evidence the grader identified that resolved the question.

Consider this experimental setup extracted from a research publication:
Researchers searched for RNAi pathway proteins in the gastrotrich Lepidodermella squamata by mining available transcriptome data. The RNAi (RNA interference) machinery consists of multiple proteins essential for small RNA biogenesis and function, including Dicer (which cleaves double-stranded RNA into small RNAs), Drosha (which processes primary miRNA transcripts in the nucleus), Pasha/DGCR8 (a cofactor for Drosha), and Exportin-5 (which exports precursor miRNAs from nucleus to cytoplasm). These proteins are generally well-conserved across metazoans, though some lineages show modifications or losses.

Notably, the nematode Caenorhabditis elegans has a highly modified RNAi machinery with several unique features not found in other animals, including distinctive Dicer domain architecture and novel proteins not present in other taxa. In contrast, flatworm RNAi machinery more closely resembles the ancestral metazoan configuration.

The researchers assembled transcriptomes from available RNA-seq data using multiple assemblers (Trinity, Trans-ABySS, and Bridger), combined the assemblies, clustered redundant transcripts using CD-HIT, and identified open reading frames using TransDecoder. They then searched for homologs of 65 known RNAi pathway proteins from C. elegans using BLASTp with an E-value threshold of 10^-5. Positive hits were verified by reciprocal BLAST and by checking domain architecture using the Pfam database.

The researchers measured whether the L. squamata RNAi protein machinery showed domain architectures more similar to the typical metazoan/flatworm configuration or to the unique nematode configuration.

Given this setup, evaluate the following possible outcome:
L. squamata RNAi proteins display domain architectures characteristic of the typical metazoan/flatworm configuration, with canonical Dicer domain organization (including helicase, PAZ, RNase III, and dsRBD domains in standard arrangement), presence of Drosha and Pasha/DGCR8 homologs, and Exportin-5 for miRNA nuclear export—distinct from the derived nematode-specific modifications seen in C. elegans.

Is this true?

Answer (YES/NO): YES